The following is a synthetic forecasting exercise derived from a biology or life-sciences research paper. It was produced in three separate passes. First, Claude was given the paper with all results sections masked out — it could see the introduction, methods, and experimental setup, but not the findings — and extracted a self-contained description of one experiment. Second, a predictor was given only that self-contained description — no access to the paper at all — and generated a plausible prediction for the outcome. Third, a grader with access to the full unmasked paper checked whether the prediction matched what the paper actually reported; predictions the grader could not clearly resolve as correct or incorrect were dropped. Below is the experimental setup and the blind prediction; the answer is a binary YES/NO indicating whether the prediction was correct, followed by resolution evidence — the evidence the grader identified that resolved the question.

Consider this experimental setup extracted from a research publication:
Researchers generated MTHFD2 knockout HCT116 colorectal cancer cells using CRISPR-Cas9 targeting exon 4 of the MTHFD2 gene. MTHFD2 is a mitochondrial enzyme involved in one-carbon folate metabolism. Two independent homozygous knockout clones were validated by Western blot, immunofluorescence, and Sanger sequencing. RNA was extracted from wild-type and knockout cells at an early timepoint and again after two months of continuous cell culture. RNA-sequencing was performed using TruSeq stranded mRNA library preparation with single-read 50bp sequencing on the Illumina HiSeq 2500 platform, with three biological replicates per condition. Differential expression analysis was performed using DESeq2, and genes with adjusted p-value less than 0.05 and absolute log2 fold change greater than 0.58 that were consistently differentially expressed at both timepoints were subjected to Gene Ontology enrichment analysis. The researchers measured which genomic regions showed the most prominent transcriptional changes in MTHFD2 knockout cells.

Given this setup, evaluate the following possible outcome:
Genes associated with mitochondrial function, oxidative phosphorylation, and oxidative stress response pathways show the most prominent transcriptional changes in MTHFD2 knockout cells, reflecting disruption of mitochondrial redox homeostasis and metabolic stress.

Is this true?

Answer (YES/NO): NO